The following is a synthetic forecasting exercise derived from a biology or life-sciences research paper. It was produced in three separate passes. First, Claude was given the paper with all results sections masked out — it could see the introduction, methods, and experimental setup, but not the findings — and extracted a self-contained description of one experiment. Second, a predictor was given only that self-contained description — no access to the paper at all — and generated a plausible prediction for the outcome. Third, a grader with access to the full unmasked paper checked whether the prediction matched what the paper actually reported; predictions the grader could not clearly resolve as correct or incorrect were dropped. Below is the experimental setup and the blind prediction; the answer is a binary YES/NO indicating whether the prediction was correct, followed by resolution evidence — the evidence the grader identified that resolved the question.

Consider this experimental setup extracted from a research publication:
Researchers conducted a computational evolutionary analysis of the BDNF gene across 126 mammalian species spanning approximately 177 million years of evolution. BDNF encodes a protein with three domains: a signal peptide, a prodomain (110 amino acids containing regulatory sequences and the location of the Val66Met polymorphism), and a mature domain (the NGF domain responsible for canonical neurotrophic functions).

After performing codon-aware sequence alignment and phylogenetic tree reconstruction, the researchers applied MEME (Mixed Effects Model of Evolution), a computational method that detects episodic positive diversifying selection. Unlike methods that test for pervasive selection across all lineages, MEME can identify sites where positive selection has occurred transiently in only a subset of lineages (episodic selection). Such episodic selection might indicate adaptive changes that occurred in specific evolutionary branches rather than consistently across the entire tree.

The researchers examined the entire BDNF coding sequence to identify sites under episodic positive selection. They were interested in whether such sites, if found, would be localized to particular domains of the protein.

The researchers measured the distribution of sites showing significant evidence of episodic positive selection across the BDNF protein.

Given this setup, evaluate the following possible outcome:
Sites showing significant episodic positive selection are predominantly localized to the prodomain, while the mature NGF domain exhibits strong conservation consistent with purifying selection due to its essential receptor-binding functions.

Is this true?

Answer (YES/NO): YES